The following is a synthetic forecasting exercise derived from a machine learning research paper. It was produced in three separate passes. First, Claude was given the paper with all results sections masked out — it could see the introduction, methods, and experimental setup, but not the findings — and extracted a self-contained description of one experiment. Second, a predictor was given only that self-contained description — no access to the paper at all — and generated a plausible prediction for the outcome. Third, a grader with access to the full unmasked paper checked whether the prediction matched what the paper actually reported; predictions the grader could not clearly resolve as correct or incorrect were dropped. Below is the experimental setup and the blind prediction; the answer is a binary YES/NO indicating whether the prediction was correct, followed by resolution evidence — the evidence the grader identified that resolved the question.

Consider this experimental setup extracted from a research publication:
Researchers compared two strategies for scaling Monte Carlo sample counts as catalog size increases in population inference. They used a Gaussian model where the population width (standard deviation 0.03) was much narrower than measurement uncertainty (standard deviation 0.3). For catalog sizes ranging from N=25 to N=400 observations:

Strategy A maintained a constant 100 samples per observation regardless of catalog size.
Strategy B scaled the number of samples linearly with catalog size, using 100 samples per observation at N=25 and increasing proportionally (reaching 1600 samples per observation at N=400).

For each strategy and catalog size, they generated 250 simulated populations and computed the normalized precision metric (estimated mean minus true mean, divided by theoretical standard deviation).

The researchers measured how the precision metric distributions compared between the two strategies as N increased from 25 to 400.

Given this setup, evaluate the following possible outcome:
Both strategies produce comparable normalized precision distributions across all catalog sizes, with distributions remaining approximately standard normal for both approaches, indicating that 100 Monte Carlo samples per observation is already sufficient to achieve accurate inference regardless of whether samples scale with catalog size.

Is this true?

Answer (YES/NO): NO